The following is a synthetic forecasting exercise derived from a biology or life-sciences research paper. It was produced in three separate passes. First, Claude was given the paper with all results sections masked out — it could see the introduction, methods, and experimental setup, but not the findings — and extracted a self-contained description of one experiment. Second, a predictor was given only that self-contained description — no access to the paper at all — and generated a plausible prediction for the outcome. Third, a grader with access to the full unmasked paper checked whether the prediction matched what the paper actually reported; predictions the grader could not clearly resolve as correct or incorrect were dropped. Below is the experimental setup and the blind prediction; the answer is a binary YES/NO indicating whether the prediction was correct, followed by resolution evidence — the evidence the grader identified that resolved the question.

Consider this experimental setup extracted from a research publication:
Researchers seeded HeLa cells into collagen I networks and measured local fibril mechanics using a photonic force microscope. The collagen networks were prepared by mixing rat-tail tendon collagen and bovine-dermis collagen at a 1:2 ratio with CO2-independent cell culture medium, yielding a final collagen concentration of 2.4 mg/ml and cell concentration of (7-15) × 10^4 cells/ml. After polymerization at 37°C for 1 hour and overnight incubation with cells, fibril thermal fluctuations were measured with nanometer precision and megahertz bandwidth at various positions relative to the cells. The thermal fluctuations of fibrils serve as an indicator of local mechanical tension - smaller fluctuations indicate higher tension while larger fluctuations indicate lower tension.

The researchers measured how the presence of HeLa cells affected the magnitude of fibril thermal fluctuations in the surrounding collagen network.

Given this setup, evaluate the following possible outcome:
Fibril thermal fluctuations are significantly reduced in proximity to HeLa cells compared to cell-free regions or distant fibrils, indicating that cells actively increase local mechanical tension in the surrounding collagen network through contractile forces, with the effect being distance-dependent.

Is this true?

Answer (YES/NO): YES